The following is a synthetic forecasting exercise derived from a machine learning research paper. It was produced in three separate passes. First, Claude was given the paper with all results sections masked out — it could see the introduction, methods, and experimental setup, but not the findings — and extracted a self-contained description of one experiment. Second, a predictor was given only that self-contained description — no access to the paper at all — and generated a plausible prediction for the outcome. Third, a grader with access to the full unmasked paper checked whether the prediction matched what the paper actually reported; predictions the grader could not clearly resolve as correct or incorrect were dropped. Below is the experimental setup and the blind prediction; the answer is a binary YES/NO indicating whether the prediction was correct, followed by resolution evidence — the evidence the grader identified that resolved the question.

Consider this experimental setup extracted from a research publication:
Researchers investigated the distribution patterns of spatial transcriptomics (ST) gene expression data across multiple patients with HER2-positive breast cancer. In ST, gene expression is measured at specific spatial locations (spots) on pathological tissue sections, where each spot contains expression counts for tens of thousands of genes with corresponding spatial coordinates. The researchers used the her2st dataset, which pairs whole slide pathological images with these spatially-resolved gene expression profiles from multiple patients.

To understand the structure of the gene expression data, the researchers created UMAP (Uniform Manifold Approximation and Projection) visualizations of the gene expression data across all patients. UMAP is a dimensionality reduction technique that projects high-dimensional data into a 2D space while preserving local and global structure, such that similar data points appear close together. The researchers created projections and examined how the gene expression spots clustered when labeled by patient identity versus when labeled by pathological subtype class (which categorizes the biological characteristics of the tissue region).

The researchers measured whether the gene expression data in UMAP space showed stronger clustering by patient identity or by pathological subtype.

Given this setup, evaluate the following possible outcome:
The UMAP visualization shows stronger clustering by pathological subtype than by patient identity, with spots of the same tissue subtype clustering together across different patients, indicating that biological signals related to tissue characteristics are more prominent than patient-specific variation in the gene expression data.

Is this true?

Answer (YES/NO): NO